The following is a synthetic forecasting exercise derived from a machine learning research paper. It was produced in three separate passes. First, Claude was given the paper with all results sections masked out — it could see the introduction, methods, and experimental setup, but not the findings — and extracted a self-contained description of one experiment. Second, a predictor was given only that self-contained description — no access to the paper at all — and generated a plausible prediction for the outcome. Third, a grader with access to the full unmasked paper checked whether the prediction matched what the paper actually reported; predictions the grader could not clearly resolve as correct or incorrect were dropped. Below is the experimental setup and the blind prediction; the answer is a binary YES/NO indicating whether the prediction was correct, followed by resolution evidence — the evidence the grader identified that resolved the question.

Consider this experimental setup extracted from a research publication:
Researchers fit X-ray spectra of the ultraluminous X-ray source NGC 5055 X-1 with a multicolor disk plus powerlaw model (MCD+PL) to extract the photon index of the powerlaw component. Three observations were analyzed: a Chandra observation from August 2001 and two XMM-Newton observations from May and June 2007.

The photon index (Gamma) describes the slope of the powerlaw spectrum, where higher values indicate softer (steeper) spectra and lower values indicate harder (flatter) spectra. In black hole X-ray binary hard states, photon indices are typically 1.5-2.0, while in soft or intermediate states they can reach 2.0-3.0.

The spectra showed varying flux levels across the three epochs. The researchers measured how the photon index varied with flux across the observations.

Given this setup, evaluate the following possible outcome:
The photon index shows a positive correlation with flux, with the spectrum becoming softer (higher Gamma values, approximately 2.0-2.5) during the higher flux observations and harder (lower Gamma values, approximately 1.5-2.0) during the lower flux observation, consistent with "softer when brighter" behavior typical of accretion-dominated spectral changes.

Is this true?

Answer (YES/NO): YES